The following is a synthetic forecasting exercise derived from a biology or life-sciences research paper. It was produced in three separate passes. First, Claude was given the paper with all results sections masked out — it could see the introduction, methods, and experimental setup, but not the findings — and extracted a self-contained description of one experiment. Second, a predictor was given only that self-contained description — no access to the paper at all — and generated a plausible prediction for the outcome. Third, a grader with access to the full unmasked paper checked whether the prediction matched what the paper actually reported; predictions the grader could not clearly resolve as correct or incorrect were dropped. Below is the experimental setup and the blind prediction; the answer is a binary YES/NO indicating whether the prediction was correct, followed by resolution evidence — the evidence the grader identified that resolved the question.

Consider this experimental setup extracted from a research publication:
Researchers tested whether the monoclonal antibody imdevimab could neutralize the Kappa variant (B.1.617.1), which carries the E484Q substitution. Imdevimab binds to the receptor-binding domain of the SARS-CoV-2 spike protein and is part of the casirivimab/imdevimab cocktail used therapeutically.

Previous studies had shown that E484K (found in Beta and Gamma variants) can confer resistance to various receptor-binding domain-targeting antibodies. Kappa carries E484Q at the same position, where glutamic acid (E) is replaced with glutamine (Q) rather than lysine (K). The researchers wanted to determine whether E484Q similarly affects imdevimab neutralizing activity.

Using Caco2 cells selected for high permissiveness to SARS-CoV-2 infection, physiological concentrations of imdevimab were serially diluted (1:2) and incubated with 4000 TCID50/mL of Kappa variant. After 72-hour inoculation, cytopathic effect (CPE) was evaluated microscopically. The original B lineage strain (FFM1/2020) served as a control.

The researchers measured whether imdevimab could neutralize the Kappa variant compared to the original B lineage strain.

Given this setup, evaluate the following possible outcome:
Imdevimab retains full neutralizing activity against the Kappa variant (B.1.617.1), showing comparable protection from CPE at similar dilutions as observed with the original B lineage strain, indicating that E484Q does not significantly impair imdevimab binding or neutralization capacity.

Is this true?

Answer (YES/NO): NO